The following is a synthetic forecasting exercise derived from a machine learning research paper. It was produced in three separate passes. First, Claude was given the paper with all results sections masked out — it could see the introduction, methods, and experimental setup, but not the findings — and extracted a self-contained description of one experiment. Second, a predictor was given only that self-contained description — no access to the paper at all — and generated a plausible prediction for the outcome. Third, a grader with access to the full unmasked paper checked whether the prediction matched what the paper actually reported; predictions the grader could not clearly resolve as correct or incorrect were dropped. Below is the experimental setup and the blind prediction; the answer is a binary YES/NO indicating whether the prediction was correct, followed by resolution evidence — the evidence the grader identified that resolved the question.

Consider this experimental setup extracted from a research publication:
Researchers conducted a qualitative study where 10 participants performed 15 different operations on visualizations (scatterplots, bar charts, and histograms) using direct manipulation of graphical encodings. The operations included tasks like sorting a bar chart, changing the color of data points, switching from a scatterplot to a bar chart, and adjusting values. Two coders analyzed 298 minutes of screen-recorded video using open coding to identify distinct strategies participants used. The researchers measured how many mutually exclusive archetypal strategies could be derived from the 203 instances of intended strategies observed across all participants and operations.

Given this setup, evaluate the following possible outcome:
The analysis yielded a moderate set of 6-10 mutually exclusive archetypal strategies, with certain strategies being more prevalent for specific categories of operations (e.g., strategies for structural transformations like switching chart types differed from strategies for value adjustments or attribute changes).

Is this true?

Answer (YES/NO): NO